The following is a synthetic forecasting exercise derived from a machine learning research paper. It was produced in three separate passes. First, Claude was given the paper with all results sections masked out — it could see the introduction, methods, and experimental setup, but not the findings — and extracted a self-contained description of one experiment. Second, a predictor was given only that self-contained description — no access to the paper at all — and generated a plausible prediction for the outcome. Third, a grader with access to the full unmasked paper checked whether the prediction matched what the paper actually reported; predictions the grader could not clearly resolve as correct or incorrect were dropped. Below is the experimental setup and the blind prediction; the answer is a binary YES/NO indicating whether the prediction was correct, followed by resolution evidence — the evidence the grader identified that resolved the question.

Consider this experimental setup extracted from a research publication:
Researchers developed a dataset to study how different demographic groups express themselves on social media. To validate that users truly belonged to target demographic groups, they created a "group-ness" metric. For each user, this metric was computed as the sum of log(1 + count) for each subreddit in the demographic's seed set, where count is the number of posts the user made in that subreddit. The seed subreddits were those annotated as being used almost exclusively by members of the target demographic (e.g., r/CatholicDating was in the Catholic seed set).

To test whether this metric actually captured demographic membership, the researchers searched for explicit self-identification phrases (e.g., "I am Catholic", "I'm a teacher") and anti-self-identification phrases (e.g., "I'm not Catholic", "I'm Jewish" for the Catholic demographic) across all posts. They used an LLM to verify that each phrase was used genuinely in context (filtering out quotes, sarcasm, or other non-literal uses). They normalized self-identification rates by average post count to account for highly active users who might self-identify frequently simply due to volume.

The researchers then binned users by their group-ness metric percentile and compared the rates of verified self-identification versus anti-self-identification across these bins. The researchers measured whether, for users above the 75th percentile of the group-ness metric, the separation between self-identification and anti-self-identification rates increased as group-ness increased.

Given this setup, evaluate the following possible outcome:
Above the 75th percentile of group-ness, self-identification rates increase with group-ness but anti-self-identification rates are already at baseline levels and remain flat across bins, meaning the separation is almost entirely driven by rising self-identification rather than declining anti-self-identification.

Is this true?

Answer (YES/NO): NO